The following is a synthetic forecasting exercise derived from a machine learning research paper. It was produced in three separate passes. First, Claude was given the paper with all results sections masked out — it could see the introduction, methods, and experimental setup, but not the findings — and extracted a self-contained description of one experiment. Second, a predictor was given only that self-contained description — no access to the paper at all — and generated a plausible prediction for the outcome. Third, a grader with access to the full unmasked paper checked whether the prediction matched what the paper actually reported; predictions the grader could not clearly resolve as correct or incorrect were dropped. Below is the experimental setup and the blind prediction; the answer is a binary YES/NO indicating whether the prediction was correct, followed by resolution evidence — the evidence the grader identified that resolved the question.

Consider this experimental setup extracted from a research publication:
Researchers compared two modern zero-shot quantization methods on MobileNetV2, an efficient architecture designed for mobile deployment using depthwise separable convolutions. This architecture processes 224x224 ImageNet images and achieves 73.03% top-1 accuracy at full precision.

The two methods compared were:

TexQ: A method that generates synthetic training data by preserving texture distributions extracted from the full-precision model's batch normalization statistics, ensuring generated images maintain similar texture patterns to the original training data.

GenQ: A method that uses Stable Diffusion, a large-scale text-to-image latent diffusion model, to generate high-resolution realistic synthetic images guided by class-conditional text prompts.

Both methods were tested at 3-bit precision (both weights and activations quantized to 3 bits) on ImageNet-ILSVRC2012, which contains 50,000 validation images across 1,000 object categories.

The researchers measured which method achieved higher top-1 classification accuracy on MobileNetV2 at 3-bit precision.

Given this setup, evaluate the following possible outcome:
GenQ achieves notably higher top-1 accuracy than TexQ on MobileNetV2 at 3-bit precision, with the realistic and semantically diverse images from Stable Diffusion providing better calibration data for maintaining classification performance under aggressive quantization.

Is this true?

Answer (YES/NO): YES